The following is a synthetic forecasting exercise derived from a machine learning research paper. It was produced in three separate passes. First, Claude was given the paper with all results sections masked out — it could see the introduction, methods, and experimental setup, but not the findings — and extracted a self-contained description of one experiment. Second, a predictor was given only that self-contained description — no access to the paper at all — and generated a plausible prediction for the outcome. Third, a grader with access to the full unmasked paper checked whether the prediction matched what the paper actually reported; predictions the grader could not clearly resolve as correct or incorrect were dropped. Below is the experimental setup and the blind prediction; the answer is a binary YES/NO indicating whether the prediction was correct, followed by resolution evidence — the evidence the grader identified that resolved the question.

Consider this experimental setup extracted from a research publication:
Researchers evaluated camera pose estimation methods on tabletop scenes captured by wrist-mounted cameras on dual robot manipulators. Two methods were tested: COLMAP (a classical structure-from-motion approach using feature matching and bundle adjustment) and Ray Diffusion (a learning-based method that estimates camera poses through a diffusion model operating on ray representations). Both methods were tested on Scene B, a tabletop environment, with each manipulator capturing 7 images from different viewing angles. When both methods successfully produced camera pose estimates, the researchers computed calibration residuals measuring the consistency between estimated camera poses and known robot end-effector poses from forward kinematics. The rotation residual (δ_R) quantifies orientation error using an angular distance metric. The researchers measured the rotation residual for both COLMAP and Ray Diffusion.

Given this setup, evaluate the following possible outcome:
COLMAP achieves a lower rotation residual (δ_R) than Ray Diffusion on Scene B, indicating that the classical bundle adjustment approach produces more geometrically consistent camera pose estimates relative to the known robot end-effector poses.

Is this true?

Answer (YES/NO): YES